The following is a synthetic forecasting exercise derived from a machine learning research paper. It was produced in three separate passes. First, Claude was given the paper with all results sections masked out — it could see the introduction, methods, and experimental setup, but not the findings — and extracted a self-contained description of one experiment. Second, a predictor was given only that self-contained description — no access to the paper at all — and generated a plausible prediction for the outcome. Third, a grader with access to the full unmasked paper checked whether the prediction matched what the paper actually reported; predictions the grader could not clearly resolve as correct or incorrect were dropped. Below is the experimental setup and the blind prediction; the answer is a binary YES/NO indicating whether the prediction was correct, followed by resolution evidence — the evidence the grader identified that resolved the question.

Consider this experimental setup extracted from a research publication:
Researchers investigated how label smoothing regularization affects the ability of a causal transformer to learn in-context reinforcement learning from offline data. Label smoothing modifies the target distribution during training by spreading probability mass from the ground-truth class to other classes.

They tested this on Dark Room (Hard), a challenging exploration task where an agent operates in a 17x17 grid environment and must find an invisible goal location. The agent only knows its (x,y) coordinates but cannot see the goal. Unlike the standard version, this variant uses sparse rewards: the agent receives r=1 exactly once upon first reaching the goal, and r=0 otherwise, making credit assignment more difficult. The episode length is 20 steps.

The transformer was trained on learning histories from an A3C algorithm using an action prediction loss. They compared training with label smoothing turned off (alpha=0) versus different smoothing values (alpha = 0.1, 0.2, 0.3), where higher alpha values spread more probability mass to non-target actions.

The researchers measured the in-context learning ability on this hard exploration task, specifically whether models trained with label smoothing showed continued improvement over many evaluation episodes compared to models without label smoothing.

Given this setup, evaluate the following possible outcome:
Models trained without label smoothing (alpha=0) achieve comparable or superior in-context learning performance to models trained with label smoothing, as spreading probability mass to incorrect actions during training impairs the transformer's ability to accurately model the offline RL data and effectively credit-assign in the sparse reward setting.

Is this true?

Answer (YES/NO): NO